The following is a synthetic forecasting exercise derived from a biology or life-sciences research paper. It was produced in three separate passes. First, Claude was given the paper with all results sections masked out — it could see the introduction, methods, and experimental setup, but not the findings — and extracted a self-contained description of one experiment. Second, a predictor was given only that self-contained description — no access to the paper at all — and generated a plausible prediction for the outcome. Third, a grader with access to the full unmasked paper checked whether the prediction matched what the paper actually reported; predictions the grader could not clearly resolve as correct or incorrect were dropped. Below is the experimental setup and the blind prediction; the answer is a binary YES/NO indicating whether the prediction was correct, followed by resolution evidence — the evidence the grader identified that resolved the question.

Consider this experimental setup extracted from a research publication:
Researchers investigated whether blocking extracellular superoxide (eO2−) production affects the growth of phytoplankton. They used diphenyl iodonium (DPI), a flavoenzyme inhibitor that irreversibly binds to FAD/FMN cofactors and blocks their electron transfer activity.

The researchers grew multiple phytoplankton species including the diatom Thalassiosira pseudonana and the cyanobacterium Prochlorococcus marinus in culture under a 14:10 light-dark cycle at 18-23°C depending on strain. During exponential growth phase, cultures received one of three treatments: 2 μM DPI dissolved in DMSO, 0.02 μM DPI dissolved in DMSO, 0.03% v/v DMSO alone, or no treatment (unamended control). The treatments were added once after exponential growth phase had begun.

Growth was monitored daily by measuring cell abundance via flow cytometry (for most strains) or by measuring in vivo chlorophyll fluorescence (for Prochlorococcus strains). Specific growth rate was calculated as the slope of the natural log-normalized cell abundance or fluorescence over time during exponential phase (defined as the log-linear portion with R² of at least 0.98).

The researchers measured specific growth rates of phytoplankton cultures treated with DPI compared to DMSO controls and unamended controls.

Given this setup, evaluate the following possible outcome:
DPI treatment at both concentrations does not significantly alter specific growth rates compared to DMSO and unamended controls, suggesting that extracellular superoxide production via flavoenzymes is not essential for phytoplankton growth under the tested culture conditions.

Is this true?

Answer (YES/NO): NO